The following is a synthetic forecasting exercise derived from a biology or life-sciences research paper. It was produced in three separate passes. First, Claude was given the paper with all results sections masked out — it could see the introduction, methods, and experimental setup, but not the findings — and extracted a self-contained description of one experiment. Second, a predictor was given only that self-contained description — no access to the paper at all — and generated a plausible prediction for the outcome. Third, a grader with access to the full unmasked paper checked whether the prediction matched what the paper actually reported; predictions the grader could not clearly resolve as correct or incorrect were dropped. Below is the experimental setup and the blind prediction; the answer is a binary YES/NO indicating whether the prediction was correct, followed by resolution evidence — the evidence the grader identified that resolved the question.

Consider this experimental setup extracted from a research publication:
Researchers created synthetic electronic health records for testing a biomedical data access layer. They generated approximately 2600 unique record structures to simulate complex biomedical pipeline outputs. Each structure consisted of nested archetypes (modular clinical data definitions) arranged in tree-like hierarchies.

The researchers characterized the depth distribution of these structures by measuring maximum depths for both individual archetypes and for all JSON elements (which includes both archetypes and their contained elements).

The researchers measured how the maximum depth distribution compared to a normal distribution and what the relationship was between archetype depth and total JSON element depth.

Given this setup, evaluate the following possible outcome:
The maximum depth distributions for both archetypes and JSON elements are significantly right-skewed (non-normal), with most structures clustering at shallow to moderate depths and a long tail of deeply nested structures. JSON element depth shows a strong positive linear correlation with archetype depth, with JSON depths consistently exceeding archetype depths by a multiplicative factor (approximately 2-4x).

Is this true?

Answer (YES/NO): NO